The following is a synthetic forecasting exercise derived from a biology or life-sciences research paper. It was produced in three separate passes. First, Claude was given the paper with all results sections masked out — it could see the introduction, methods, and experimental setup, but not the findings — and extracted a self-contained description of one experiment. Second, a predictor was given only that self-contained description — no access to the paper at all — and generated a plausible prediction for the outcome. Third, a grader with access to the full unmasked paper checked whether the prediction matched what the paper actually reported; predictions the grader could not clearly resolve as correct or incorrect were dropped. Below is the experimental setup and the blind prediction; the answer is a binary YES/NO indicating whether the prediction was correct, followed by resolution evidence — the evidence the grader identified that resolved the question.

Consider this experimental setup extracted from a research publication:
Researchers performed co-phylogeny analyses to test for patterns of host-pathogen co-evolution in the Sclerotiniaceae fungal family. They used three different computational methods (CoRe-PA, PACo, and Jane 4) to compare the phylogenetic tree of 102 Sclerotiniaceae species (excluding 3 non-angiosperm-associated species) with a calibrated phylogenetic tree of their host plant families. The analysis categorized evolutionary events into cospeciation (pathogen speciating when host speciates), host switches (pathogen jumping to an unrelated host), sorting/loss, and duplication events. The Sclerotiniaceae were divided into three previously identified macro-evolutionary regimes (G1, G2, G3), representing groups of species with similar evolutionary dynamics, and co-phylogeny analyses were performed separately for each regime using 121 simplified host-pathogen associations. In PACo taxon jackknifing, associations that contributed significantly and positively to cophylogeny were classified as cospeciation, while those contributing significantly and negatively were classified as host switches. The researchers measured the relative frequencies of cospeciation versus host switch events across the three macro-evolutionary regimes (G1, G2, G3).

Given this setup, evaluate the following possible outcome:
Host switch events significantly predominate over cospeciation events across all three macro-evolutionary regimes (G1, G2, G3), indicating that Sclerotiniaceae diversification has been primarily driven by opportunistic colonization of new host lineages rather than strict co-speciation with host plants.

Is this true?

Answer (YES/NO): NO